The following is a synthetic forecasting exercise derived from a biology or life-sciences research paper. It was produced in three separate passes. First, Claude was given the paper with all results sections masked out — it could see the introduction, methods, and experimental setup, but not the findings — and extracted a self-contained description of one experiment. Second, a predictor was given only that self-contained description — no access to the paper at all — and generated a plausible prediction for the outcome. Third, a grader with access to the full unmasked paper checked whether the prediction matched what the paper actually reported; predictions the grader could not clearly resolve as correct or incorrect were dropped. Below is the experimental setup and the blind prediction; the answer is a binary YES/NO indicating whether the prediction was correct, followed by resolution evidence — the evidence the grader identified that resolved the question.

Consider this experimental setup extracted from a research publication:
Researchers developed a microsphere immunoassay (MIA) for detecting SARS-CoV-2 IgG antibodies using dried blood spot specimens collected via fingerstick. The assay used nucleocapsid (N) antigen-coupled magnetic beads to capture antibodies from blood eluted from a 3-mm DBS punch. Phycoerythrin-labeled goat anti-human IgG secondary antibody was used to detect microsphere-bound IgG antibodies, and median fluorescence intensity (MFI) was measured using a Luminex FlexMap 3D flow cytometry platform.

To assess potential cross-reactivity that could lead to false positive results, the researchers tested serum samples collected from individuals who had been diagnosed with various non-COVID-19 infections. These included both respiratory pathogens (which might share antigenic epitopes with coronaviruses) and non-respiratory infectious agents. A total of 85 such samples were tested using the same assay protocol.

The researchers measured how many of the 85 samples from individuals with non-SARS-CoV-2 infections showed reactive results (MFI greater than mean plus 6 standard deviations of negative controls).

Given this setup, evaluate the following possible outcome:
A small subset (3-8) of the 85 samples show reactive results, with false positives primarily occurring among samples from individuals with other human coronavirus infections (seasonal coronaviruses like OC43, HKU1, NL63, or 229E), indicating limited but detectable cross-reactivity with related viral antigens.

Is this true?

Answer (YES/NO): NO